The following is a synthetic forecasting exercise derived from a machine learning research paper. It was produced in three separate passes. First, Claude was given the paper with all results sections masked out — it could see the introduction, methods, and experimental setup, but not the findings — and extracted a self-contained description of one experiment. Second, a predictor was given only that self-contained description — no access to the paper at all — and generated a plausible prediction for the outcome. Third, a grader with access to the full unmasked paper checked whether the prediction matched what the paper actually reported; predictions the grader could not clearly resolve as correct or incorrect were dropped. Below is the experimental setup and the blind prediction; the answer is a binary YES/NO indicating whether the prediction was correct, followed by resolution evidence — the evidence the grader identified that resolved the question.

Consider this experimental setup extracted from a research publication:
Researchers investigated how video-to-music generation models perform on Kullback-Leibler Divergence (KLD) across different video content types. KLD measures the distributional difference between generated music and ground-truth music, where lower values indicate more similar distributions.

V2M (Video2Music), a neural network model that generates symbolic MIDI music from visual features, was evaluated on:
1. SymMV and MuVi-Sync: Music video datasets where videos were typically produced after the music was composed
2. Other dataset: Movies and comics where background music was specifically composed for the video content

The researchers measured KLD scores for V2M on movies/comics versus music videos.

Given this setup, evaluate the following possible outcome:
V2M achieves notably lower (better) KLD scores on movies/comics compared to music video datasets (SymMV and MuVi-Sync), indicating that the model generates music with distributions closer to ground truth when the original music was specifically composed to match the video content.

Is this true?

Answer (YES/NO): YES